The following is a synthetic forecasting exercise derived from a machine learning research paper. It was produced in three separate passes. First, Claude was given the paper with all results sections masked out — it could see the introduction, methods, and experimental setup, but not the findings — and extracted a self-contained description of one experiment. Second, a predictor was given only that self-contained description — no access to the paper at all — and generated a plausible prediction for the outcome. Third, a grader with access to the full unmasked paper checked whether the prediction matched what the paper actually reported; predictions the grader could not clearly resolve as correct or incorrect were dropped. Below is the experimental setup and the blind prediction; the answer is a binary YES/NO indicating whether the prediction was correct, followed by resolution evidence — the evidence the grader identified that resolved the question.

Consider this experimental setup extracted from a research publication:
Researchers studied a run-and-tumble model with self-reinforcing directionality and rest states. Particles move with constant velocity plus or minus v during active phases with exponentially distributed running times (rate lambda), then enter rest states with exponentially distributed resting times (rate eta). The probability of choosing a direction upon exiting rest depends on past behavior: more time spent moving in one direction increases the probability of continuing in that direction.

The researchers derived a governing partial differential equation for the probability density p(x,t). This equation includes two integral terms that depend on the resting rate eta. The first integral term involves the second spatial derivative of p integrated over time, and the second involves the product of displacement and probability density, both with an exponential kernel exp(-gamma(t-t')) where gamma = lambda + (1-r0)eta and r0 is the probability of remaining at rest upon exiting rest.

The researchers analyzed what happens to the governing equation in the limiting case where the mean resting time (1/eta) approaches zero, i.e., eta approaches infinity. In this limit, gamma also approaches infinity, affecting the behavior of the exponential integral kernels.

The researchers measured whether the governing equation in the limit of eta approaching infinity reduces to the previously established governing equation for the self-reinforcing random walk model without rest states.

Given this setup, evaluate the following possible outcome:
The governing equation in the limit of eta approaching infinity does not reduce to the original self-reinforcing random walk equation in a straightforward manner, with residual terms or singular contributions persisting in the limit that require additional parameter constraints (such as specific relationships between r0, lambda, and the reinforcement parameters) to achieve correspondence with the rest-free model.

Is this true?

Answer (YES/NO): NO